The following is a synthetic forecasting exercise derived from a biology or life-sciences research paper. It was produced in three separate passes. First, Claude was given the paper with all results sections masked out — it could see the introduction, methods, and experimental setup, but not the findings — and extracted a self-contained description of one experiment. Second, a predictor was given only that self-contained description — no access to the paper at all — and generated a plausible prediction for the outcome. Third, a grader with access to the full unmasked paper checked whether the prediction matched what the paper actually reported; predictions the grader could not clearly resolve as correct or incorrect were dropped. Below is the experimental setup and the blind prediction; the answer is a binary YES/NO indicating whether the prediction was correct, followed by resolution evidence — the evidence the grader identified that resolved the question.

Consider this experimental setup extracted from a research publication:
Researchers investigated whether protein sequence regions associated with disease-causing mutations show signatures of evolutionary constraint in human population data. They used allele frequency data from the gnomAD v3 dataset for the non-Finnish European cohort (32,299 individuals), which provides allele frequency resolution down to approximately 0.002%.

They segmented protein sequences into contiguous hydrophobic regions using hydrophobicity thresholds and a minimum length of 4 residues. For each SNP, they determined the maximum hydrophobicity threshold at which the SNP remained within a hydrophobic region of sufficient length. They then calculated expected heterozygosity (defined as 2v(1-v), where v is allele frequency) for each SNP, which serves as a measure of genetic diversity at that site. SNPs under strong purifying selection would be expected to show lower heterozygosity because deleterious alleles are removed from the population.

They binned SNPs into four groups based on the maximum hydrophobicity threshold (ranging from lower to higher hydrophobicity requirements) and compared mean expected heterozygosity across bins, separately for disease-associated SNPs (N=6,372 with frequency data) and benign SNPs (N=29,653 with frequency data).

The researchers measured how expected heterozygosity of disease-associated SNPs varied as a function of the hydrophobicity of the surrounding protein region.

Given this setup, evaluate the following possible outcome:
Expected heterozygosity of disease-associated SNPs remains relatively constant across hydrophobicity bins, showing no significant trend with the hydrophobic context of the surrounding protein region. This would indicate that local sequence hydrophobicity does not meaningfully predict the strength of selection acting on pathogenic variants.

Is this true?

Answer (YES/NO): NO